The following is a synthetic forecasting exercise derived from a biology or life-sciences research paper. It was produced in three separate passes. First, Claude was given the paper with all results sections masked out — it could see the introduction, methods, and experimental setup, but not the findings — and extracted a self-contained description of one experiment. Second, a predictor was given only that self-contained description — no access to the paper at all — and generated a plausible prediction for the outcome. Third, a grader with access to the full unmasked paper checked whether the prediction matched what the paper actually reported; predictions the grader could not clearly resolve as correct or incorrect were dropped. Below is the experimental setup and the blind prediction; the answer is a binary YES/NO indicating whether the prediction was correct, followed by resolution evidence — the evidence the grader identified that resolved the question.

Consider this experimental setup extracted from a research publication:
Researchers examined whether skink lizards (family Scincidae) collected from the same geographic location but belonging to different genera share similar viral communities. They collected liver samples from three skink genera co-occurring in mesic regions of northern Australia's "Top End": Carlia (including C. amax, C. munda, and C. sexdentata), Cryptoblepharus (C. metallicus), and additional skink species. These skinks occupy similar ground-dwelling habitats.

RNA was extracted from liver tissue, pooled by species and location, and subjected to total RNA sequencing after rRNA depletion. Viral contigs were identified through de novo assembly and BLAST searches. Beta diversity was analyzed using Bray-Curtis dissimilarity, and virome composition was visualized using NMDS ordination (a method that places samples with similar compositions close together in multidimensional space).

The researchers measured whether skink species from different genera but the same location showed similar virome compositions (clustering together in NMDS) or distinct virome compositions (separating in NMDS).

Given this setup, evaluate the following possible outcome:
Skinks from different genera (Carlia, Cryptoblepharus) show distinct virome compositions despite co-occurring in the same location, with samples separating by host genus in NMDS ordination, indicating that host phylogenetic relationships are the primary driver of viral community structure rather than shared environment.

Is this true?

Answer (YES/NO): NO